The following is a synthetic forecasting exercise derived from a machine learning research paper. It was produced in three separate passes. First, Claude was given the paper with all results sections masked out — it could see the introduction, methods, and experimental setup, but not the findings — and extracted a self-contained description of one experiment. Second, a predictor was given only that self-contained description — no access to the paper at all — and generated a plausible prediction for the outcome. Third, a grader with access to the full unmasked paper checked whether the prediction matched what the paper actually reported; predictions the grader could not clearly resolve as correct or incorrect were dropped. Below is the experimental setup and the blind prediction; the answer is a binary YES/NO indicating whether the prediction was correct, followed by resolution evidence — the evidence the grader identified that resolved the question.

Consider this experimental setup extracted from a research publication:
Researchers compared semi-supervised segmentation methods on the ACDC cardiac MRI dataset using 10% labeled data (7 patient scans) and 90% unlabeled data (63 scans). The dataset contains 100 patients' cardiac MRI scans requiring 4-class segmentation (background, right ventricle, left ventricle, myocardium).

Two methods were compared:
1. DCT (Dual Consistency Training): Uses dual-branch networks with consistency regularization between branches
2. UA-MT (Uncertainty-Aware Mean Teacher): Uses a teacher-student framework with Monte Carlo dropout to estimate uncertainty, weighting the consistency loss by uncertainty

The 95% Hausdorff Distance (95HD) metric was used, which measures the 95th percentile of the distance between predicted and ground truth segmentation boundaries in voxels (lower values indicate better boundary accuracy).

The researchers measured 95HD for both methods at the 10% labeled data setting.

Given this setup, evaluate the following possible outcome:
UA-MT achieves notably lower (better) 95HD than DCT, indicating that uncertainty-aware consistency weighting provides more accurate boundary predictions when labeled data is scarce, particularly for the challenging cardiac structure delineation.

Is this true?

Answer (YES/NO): YES